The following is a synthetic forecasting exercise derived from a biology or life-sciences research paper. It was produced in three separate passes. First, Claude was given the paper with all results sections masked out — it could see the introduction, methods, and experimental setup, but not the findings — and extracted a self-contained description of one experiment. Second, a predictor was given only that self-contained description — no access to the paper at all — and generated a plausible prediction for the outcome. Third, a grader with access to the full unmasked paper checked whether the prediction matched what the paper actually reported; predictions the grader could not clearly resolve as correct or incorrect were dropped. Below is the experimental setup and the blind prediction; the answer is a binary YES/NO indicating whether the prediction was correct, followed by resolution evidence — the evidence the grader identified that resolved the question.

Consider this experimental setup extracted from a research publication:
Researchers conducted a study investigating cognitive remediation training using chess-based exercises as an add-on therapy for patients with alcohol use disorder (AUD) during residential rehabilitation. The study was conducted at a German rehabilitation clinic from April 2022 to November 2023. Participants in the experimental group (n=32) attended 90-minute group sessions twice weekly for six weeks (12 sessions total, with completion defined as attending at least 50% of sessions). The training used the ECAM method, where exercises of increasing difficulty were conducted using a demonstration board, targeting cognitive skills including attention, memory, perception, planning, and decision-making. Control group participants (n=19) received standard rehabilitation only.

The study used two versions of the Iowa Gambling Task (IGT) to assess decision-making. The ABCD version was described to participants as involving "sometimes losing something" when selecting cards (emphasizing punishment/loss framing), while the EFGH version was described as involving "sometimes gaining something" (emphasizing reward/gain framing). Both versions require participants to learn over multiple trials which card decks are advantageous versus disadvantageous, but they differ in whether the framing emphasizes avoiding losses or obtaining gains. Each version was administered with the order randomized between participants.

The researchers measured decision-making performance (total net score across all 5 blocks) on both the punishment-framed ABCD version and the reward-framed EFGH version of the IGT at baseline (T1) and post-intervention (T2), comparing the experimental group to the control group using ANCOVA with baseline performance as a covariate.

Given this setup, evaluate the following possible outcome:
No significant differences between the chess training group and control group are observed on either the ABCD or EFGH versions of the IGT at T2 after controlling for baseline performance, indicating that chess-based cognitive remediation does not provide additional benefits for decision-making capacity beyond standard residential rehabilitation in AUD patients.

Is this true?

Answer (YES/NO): YES